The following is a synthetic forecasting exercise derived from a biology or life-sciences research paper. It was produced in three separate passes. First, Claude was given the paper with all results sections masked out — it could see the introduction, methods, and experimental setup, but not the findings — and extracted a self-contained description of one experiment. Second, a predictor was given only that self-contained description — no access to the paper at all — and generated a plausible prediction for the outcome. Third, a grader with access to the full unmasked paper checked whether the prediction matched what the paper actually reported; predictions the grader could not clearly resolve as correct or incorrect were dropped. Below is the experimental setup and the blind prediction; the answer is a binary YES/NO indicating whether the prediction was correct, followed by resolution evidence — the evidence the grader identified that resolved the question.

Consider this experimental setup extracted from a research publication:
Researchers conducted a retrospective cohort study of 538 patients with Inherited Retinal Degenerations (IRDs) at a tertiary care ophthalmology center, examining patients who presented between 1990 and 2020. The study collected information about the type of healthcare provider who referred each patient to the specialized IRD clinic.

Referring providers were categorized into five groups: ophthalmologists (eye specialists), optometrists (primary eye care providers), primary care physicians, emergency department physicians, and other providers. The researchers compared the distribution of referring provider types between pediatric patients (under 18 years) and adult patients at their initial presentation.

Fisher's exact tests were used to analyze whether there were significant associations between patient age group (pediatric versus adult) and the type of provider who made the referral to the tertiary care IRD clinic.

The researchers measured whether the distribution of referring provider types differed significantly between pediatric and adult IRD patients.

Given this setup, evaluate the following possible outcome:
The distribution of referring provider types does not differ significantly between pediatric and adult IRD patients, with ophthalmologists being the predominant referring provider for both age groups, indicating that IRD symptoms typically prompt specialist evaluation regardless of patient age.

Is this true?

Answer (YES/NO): YES